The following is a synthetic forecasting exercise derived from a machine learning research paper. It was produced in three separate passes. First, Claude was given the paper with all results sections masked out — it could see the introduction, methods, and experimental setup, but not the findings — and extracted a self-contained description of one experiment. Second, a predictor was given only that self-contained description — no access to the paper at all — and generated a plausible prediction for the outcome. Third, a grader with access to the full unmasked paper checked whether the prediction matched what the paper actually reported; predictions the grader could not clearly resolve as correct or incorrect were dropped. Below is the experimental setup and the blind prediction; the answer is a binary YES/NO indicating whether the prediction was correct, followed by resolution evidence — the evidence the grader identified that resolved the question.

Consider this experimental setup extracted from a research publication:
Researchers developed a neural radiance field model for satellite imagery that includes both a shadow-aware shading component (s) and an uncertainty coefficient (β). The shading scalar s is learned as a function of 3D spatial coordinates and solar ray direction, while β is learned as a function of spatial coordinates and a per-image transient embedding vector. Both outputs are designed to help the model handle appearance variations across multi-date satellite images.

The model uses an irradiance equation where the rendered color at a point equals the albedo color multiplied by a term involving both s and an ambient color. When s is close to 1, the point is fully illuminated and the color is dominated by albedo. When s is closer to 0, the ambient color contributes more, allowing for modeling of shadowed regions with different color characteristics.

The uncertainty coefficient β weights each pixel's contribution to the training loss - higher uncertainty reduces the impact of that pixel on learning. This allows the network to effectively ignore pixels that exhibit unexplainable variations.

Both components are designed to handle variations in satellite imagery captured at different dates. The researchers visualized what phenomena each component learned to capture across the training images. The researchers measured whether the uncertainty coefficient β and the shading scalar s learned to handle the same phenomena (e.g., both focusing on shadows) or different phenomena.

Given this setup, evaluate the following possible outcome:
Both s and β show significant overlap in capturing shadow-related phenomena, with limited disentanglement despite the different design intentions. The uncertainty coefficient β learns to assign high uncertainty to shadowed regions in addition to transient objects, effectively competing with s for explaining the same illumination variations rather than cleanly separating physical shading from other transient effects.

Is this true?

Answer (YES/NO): NO